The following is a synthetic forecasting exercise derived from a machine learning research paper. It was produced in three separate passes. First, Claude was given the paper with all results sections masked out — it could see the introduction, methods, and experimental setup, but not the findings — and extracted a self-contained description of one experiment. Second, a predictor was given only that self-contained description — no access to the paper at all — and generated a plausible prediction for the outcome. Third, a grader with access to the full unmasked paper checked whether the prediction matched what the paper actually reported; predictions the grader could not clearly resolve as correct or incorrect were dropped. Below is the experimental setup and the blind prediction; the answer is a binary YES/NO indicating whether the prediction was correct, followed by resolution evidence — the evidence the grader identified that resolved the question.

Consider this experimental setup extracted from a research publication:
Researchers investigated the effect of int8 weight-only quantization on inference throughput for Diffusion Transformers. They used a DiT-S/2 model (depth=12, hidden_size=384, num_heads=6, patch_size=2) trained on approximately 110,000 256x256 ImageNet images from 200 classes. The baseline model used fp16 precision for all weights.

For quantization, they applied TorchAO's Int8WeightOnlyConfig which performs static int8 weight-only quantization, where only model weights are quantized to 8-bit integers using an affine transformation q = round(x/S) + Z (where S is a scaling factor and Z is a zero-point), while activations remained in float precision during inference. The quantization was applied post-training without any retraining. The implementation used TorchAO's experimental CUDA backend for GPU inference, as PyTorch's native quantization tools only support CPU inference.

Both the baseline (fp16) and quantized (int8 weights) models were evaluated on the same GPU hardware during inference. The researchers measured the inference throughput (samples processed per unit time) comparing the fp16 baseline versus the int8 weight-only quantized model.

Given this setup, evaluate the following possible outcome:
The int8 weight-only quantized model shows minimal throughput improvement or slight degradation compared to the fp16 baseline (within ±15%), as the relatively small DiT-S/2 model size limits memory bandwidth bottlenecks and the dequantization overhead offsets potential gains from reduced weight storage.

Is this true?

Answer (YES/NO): NO